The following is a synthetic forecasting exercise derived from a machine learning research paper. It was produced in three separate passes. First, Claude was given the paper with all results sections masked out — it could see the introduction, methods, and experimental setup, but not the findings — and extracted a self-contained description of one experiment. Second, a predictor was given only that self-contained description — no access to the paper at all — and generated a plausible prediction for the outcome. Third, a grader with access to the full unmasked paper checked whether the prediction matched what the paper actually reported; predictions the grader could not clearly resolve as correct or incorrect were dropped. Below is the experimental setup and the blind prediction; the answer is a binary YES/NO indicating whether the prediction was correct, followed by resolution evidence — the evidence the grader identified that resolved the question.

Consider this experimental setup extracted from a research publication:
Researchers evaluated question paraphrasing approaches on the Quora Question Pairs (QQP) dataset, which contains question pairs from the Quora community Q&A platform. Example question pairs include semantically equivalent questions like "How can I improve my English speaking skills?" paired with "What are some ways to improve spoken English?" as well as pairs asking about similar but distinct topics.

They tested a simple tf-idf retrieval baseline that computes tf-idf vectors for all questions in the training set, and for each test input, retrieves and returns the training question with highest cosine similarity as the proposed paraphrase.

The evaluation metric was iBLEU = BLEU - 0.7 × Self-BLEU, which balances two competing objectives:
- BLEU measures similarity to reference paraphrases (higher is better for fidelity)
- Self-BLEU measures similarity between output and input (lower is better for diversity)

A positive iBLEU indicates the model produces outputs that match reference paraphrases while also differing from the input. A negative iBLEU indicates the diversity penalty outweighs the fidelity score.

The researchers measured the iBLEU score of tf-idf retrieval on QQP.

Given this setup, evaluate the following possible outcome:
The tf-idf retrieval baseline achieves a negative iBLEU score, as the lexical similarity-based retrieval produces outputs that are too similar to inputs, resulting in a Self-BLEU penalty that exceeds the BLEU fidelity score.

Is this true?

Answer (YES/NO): YES